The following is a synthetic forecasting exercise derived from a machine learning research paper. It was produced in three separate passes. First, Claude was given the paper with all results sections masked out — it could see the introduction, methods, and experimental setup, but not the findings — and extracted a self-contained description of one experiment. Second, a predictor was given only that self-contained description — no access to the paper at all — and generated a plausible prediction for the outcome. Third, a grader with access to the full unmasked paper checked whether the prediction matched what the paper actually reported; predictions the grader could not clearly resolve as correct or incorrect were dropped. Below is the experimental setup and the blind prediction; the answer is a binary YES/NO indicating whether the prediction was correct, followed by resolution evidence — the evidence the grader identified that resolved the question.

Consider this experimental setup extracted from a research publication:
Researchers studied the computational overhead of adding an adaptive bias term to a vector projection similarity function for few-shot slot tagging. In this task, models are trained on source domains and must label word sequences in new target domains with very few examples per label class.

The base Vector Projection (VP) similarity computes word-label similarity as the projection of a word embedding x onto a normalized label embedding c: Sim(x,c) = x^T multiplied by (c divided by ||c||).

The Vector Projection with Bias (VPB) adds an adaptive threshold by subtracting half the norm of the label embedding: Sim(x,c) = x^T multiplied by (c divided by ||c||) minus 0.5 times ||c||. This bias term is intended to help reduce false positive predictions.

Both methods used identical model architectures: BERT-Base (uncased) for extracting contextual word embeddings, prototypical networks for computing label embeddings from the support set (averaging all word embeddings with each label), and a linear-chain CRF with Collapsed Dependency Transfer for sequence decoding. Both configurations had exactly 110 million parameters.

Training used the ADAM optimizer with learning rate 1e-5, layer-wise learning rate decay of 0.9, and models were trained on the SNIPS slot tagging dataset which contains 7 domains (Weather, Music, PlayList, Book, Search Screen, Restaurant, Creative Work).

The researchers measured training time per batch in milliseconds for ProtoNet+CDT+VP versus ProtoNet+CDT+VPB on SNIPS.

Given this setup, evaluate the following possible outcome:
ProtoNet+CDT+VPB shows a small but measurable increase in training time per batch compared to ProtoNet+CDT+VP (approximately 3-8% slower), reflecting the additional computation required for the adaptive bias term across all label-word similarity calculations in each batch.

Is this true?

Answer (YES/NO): YES